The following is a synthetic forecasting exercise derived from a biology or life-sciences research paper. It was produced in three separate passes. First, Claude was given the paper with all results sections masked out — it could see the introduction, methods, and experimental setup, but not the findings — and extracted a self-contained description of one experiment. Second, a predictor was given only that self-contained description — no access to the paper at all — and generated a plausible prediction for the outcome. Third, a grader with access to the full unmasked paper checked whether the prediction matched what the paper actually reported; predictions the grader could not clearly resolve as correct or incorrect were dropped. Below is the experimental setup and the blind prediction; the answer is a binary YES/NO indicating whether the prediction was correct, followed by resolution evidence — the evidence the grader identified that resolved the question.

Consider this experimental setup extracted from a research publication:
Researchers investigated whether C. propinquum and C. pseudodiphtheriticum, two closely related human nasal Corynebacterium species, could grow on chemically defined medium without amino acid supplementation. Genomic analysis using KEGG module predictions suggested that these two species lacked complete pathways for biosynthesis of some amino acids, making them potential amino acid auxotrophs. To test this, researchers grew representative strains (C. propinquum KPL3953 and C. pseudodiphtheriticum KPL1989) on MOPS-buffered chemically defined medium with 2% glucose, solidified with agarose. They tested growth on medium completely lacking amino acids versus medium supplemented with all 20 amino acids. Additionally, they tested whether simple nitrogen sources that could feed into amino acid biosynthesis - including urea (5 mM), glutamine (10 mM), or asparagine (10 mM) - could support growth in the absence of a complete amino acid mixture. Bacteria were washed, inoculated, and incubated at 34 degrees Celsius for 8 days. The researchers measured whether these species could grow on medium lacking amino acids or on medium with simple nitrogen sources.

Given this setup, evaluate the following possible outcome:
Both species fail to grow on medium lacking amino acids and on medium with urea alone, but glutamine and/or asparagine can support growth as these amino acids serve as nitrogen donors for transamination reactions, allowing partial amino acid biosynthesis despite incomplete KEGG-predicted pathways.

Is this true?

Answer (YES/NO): NO